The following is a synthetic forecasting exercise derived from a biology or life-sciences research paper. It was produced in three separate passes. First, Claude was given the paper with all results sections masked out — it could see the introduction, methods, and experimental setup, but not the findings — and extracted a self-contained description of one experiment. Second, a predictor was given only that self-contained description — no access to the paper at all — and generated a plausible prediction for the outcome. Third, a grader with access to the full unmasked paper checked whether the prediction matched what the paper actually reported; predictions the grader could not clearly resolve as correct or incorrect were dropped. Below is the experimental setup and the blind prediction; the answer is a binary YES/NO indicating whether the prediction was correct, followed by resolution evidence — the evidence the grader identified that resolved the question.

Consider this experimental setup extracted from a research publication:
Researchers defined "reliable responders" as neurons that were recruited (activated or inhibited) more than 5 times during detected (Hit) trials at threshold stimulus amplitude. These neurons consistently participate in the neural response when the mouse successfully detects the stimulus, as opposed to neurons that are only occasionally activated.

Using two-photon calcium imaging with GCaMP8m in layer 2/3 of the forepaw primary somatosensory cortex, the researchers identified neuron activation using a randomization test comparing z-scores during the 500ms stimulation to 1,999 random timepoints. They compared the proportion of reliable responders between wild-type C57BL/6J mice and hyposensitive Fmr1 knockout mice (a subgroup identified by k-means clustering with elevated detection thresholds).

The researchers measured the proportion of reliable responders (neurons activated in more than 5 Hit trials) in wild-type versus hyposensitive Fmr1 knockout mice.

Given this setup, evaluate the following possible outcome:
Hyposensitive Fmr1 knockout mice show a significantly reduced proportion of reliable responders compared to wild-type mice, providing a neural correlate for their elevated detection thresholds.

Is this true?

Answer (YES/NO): YES